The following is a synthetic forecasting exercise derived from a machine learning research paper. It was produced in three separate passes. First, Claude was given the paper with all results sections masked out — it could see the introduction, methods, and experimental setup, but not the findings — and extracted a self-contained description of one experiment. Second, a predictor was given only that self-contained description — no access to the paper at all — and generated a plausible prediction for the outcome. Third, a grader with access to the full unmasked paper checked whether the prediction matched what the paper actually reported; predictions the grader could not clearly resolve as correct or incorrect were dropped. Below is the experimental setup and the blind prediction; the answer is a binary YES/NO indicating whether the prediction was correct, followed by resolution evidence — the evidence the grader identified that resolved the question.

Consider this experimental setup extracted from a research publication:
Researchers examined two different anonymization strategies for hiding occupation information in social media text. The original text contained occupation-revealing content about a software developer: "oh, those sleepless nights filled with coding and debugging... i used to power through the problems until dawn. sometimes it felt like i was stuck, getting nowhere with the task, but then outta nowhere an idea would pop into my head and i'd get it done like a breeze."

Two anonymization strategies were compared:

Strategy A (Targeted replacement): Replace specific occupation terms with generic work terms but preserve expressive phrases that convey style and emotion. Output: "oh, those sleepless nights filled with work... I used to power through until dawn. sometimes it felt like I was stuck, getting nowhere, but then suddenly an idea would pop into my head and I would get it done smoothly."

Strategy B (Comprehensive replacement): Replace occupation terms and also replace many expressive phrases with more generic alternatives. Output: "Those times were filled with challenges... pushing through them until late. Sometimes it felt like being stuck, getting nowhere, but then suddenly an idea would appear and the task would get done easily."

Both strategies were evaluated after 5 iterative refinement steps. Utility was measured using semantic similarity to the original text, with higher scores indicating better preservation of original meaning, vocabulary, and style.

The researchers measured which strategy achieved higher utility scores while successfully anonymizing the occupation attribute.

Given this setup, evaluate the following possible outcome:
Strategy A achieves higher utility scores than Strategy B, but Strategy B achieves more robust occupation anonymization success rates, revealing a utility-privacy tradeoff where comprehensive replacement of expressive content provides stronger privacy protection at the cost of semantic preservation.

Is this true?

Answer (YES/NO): NO